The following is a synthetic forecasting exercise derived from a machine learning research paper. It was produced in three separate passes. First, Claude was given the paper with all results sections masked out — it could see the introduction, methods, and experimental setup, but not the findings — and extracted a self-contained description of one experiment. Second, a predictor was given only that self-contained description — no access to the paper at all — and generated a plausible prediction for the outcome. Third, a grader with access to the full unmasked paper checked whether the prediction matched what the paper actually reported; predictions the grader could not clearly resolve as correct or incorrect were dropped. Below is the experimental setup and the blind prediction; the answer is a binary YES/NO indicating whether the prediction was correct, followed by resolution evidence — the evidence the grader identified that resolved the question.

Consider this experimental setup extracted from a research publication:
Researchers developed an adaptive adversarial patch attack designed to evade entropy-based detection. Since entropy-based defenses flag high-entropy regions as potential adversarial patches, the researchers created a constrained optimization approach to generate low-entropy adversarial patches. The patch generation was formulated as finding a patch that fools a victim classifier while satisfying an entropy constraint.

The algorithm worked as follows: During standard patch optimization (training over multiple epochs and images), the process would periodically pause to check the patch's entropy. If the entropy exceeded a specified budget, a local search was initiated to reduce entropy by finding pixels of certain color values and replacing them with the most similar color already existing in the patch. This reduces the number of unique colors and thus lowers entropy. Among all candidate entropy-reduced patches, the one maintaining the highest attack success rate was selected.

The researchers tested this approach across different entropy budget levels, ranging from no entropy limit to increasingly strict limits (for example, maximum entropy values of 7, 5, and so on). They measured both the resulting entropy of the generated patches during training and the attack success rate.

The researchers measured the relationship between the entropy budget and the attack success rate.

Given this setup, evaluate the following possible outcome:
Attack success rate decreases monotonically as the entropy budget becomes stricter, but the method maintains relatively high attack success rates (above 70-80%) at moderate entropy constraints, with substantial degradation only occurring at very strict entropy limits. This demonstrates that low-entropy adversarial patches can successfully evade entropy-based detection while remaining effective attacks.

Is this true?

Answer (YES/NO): NO